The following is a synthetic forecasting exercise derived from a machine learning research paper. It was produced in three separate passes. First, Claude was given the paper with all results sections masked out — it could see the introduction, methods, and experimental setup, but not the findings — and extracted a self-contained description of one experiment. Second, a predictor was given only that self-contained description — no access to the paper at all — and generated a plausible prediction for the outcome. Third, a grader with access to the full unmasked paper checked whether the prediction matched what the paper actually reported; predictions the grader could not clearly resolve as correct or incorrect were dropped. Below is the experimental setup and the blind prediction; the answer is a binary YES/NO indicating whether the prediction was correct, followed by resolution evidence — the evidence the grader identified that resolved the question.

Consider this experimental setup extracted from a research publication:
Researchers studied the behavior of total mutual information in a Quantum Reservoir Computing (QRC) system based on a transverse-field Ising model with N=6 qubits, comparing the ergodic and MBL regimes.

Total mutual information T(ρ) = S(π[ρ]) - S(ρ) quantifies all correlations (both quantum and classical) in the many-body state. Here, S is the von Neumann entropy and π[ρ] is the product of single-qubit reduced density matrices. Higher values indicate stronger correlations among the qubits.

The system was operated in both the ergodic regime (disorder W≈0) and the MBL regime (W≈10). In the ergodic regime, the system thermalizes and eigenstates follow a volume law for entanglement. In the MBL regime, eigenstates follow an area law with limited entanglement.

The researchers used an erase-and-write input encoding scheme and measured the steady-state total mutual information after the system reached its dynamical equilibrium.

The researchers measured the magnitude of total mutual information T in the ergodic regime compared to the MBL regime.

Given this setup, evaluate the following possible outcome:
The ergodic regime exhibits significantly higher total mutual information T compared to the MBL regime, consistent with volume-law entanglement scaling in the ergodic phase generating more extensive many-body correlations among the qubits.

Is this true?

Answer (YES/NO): YES